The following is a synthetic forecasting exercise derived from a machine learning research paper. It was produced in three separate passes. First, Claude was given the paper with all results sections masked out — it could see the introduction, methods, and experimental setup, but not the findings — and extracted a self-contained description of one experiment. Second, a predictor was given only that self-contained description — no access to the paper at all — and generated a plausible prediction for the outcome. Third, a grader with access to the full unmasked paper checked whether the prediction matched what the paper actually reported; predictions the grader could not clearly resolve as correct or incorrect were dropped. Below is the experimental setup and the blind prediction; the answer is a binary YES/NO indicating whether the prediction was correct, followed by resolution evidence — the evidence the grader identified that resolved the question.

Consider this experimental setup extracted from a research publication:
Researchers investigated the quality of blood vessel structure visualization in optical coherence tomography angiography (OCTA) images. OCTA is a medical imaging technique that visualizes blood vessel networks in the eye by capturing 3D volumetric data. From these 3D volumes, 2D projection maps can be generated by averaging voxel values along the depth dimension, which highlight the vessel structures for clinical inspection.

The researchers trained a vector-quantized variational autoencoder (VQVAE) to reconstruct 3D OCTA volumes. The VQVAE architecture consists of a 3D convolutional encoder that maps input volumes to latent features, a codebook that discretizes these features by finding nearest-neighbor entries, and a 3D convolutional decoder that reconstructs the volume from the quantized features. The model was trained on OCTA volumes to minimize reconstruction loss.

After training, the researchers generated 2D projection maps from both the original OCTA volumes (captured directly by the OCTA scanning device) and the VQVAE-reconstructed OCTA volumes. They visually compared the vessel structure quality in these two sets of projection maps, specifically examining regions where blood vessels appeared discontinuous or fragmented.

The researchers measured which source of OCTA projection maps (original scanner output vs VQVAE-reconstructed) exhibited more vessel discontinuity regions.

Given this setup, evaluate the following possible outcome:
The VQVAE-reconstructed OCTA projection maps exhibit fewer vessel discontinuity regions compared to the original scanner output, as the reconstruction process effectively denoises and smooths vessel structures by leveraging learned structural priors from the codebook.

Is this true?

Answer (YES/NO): YES